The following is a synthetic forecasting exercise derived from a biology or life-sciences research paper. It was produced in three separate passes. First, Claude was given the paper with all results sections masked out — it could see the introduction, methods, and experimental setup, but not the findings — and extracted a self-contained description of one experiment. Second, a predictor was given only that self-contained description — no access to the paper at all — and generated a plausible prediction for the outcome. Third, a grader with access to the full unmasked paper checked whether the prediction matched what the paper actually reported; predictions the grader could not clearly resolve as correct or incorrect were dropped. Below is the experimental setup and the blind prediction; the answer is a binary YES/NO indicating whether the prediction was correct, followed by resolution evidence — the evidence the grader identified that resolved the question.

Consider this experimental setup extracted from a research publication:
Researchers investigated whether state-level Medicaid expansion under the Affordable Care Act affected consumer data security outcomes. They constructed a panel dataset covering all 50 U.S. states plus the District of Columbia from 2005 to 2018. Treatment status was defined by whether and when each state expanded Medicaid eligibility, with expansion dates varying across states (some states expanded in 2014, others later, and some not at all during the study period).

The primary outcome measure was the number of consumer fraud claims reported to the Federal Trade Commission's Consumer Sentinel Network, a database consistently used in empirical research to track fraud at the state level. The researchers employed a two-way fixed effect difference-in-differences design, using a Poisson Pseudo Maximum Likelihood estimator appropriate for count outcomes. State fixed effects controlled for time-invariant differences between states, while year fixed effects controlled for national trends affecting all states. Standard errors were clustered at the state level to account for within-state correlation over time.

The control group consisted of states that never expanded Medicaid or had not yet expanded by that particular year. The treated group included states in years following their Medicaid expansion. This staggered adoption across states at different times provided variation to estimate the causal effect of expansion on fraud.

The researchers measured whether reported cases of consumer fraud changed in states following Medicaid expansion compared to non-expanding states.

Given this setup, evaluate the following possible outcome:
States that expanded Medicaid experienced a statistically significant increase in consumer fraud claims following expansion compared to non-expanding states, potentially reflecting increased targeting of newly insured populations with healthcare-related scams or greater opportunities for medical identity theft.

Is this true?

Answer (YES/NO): NO